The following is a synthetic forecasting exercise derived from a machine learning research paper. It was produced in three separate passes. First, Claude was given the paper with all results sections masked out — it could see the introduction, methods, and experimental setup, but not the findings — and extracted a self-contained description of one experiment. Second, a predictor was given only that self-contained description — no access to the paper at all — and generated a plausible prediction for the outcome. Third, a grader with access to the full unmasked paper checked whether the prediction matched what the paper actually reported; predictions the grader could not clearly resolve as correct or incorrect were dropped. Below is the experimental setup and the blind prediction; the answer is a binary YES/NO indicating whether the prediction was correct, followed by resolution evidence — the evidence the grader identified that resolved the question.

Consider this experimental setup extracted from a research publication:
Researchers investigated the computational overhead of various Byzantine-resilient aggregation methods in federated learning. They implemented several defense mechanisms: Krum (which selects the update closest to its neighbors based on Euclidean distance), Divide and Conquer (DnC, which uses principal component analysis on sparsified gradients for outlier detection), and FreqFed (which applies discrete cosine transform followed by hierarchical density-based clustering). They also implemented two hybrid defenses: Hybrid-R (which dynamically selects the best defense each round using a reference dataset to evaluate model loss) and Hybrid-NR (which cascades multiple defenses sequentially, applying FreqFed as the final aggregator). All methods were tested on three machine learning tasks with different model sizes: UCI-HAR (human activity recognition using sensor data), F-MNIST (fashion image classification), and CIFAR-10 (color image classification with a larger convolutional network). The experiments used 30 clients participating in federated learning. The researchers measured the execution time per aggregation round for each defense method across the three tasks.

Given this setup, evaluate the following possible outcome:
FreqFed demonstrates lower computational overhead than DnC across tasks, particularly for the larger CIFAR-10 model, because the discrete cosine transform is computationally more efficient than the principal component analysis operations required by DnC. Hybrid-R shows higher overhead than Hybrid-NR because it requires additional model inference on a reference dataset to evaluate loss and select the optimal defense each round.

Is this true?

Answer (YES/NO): NO